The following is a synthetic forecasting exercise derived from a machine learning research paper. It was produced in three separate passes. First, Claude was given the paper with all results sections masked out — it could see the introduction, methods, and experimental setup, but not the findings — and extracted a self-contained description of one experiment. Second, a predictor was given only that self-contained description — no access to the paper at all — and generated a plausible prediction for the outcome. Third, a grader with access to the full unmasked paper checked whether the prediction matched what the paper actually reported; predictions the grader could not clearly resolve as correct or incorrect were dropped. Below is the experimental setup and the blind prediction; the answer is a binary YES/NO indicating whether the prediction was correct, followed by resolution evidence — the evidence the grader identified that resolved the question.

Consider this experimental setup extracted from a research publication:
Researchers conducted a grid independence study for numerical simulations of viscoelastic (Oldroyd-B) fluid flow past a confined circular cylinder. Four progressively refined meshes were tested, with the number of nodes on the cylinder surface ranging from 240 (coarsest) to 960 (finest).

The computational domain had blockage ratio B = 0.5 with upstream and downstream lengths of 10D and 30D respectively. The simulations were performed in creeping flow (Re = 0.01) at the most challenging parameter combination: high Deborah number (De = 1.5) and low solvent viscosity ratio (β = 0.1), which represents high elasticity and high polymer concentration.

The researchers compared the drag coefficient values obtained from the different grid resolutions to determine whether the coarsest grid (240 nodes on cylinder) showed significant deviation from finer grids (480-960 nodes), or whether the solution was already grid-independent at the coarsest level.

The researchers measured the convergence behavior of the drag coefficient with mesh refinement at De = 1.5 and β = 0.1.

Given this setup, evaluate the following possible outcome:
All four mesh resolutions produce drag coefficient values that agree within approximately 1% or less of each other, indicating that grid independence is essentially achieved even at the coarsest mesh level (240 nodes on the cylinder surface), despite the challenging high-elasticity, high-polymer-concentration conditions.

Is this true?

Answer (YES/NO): NO